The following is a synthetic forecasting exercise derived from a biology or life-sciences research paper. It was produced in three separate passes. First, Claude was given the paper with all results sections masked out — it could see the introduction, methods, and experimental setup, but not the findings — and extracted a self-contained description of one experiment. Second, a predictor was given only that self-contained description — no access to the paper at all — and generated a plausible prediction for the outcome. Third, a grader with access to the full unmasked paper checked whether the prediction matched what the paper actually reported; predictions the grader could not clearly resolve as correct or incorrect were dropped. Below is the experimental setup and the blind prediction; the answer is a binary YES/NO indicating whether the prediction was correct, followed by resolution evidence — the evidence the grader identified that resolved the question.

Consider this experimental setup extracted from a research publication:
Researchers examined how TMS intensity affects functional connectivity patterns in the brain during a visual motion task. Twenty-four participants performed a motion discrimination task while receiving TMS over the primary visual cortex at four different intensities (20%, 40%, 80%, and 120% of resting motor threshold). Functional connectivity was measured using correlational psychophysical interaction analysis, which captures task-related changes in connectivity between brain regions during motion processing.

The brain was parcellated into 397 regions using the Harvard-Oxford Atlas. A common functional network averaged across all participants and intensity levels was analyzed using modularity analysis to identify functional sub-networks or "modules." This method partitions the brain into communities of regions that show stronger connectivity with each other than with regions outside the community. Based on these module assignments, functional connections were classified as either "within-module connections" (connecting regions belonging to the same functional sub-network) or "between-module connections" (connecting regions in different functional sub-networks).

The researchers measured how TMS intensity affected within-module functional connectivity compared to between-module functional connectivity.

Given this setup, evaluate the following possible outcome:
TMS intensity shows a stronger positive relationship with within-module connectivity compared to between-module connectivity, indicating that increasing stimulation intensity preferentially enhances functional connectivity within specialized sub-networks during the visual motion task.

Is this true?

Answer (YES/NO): NO